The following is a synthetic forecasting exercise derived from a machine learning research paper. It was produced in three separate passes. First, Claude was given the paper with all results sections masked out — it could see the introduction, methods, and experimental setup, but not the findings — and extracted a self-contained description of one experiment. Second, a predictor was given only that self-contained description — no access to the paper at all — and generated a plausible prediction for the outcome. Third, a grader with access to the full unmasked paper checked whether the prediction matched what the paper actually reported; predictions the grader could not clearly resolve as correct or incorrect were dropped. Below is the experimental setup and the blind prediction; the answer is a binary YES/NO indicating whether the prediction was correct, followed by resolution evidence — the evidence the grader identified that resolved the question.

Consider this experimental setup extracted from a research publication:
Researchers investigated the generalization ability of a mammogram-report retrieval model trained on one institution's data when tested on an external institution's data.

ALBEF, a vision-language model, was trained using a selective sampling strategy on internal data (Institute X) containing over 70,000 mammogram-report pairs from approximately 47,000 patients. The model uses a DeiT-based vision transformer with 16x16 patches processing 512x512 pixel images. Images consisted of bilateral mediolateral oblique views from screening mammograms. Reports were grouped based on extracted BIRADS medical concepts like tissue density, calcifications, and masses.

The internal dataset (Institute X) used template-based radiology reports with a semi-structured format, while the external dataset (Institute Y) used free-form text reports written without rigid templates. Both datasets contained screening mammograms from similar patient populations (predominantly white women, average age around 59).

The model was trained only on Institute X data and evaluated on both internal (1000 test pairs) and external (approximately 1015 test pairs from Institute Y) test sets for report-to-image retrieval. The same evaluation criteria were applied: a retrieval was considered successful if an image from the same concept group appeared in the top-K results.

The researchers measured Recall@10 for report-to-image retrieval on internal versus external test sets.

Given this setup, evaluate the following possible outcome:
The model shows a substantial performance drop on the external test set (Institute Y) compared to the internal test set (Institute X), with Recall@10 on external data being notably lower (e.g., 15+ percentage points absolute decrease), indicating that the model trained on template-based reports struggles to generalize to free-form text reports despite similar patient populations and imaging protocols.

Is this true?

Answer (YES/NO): NO